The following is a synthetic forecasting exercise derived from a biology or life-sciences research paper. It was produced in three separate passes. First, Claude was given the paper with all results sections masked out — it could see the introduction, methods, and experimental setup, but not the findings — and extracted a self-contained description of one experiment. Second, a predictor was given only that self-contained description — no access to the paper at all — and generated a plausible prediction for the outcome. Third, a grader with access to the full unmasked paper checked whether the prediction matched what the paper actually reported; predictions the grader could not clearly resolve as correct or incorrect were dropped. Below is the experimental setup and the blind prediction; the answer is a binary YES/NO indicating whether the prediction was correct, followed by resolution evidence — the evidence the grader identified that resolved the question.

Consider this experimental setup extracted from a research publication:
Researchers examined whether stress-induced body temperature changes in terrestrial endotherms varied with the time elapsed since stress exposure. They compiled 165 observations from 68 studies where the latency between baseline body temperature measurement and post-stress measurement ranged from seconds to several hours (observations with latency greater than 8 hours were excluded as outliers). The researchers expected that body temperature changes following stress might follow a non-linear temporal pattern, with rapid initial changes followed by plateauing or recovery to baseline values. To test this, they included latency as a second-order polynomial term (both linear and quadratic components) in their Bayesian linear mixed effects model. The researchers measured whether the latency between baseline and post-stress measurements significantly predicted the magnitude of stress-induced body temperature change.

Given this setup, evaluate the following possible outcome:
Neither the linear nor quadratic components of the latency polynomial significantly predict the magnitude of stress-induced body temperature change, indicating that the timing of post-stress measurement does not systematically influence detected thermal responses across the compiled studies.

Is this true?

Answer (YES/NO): NO